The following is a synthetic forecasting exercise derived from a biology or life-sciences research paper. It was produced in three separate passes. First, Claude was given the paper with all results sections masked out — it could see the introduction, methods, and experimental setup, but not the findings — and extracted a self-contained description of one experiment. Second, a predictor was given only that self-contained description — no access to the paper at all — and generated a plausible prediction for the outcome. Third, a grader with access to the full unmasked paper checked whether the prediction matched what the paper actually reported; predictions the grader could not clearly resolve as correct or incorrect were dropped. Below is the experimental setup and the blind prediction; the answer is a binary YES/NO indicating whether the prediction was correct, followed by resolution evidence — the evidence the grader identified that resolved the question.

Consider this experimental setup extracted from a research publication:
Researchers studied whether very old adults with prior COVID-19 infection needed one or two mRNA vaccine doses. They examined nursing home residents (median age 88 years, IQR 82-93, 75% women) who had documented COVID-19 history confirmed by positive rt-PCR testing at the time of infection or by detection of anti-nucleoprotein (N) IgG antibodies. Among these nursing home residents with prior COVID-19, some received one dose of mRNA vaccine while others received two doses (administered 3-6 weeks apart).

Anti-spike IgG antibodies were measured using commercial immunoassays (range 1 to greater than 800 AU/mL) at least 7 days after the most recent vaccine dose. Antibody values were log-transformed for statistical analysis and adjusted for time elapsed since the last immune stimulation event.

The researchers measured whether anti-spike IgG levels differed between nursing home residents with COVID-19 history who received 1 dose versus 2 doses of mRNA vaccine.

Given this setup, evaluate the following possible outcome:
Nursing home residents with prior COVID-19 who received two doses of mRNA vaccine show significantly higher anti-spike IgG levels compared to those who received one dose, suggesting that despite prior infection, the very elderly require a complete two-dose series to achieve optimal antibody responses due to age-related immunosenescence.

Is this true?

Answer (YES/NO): YES